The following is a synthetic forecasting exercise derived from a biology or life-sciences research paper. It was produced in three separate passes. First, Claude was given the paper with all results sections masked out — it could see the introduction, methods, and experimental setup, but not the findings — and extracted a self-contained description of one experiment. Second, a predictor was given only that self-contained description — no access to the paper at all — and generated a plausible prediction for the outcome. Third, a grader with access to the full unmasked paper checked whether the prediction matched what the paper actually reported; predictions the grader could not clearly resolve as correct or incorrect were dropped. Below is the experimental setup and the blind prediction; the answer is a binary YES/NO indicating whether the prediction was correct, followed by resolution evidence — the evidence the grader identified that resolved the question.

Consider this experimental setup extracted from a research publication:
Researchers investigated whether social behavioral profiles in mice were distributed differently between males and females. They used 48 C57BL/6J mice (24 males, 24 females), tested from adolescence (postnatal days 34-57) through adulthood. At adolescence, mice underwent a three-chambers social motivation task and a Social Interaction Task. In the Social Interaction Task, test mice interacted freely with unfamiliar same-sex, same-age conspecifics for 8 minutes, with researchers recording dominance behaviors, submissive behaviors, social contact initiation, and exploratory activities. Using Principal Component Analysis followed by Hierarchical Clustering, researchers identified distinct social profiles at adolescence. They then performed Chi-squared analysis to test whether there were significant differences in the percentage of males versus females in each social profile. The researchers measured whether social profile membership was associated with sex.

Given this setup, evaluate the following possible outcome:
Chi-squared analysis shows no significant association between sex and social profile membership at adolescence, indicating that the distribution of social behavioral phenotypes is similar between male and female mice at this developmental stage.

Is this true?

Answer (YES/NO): NO